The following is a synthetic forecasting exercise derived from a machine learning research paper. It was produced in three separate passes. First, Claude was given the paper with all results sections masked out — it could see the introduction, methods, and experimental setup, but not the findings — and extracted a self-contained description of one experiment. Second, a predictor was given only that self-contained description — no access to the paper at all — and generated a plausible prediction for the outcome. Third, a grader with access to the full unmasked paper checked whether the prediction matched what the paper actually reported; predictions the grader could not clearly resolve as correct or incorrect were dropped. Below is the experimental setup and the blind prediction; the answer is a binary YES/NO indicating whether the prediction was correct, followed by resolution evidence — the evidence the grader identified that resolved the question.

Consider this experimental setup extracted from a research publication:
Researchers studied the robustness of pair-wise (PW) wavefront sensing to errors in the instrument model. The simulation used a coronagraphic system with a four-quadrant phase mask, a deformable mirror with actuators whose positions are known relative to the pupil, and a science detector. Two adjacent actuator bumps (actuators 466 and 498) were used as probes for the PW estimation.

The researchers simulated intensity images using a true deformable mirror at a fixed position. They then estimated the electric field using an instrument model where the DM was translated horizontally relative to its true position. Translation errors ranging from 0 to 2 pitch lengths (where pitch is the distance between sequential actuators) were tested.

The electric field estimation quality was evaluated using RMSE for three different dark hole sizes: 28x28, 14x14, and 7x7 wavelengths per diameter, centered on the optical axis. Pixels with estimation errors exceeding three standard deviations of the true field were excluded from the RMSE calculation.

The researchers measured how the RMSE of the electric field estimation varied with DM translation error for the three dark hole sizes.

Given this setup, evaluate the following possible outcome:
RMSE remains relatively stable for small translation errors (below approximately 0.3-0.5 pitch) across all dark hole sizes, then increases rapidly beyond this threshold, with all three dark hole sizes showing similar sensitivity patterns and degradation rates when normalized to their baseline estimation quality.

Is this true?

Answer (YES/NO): NO